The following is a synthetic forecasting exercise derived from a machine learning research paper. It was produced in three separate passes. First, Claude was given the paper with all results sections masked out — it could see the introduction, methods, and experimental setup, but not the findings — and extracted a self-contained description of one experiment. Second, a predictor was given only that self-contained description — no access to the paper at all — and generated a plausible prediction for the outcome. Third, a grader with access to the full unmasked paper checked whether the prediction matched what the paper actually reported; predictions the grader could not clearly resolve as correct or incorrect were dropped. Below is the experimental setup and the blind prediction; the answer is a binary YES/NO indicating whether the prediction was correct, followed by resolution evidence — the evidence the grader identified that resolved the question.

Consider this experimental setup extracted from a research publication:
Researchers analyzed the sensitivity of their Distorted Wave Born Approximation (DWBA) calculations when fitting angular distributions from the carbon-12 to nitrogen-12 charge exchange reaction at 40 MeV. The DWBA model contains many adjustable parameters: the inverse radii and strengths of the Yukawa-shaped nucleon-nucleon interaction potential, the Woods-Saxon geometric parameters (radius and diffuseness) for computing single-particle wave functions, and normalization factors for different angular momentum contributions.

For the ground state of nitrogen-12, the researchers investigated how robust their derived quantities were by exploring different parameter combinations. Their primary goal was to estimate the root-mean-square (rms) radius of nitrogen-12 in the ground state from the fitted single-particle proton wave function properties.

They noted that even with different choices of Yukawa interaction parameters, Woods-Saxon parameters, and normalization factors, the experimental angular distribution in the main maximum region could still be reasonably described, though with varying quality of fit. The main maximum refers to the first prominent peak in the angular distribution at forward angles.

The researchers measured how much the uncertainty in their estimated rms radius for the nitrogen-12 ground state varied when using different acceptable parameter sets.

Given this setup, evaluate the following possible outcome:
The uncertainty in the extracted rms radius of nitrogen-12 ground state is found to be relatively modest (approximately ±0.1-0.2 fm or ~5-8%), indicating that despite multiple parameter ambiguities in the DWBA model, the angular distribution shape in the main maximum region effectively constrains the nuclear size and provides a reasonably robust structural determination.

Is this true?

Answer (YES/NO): NO